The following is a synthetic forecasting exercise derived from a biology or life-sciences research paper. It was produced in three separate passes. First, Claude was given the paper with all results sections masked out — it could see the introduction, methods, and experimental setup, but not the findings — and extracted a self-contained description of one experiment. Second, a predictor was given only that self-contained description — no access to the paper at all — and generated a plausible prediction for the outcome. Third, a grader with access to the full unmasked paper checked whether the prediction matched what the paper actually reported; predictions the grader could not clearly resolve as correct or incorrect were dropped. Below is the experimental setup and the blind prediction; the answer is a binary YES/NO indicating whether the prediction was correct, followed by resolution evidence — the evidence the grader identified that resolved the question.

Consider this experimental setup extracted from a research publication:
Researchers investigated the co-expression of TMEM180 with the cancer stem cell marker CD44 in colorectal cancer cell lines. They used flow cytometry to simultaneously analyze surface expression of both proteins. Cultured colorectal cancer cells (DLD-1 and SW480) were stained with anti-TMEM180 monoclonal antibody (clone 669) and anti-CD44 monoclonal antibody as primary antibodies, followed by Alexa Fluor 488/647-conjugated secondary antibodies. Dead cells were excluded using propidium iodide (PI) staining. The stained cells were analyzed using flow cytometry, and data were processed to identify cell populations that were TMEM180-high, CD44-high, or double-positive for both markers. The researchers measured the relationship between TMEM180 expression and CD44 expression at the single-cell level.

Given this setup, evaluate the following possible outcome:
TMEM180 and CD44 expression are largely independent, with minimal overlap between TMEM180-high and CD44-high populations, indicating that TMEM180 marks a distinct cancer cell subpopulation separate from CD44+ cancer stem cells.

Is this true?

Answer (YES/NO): NO